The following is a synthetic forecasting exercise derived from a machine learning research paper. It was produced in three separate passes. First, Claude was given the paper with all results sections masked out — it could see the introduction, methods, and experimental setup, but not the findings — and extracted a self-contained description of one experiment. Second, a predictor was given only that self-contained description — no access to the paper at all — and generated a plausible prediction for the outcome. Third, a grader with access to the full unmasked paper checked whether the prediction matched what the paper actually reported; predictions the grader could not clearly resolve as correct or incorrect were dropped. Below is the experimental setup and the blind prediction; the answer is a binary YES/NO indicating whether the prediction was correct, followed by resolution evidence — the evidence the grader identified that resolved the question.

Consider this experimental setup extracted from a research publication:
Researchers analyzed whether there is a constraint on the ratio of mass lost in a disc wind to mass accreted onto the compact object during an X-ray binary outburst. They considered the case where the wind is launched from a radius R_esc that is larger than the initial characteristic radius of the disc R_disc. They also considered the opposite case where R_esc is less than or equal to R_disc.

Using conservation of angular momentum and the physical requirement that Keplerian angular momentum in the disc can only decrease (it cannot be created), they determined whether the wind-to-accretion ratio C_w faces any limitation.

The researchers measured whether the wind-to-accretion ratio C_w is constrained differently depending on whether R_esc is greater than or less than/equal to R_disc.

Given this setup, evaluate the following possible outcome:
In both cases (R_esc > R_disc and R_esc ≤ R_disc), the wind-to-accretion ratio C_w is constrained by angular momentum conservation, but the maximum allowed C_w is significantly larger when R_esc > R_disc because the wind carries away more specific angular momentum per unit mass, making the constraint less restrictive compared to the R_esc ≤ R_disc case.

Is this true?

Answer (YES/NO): NO